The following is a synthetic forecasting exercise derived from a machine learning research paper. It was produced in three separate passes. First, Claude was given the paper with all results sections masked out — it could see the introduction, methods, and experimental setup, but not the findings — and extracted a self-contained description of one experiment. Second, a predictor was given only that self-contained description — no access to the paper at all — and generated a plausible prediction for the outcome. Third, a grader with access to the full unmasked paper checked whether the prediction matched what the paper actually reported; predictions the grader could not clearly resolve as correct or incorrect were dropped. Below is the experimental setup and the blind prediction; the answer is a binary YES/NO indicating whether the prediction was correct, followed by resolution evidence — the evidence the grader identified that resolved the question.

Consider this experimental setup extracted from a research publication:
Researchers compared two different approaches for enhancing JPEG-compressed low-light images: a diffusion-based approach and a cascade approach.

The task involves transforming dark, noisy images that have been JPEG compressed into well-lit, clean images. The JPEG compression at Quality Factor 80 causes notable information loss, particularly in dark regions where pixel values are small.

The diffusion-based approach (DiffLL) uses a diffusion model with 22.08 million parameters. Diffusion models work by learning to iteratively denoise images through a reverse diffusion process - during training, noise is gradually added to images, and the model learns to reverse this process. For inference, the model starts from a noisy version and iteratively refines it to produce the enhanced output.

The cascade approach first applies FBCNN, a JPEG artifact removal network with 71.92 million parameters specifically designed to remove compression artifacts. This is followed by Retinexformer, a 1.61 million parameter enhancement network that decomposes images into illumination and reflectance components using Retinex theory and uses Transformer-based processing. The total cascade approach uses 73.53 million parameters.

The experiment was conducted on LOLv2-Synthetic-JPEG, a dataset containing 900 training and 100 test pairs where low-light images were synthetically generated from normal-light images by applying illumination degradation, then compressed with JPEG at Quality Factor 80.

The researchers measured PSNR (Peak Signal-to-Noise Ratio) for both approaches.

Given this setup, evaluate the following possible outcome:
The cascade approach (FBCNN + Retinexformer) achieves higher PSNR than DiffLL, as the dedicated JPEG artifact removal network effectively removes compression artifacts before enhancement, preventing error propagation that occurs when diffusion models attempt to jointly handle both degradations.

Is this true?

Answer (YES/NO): YES